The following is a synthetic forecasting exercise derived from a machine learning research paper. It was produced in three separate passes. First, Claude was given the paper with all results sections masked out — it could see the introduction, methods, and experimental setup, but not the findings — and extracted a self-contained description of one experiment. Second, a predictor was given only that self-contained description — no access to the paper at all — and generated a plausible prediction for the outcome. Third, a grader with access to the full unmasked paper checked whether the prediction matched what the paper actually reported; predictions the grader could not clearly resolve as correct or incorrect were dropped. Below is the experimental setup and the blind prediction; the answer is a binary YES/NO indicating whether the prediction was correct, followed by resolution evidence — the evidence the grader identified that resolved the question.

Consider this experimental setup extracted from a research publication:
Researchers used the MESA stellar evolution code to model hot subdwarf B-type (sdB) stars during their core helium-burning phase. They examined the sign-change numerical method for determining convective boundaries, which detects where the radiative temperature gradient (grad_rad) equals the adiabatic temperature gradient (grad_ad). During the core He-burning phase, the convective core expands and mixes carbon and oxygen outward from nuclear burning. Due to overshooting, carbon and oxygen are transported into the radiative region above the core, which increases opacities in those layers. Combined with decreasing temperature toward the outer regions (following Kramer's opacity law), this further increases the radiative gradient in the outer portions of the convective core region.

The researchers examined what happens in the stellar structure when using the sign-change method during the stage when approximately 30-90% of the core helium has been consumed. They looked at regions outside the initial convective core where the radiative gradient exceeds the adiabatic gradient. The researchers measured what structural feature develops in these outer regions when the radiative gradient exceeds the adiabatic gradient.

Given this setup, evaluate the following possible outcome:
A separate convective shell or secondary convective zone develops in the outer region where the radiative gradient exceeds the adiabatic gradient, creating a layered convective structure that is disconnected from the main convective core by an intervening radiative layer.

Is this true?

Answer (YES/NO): YES